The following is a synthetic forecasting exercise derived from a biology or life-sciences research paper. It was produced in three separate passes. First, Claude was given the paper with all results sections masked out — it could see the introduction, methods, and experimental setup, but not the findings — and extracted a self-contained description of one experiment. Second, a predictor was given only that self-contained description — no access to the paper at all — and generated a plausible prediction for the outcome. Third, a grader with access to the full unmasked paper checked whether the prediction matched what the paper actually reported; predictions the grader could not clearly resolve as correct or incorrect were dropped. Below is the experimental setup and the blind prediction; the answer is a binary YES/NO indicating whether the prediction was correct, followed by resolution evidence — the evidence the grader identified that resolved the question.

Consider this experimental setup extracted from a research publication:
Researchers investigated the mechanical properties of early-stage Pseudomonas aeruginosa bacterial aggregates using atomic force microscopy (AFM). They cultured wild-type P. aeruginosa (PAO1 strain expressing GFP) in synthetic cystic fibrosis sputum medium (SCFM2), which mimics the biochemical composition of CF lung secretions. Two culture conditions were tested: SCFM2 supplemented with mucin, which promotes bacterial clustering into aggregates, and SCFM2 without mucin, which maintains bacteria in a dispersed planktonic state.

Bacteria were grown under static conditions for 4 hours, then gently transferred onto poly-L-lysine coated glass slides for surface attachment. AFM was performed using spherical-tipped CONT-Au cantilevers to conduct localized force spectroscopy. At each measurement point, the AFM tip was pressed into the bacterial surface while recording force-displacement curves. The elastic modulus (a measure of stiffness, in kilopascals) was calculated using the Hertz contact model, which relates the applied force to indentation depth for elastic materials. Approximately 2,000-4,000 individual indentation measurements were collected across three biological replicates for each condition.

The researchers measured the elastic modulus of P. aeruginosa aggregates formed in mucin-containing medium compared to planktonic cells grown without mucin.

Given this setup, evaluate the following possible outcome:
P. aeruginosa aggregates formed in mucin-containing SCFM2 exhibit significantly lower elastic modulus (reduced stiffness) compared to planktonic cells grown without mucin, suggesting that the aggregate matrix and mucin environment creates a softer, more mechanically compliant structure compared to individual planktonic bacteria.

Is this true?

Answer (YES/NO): NO